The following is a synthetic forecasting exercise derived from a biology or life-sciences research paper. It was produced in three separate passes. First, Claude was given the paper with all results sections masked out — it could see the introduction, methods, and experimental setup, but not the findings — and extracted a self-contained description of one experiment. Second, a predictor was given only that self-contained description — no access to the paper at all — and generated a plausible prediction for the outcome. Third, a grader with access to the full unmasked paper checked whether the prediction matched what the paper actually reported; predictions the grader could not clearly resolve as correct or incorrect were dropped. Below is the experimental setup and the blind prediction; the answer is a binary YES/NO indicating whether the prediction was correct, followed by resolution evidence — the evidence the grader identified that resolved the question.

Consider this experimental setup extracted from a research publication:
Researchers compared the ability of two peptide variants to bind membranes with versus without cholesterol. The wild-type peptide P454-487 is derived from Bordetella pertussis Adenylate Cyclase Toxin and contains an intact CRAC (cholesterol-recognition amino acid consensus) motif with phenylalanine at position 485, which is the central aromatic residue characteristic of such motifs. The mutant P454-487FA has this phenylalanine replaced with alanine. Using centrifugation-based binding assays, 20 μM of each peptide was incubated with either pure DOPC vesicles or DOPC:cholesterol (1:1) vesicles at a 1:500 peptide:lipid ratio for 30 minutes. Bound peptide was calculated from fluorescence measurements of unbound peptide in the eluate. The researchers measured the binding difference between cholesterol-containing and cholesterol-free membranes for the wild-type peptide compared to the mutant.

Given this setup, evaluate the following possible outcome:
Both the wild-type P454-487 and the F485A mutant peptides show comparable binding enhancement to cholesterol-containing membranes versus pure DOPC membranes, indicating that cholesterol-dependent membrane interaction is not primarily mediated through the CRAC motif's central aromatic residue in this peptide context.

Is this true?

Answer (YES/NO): NO